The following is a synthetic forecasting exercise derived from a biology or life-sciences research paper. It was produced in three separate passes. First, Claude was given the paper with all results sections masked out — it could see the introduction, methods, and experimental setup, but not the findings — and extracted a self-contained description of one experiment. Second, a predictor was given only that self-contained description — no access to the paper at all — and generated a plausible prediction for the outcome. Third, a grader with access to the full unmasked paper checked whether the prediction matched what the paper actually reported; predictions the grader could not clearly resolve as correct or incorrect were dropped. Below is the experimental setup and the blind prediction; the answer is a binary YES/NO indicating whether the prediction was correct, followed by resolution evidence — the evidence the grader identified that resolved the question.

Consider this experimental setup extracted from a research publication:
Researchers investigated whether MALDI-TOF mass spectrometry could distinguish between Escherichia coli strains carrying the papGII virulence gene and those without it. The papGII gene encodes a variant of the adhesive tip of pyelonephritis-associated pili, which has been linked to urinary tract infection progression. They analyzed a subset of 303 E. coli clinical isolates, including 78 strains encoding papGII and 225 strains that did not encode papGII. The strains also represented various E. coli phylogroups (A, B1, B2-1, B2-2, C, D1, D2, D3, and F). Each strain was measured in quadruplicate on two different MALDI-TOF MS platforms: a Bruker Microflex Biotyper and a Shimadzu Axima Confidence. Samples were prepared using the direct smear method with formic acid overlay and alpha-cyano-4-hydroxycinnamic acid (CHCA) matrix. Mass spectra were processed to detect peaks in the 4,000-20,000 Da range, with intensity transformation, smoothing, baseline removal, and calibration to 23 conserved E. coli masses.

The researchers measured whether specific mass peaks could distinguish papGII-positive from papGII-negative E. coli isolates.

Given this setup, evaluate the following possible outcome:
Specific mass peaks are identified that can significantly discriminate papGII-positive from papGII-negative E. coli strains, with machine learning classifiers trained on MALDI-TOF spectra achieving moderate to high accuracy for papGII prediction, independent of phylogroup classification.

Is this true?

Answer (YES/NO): NO